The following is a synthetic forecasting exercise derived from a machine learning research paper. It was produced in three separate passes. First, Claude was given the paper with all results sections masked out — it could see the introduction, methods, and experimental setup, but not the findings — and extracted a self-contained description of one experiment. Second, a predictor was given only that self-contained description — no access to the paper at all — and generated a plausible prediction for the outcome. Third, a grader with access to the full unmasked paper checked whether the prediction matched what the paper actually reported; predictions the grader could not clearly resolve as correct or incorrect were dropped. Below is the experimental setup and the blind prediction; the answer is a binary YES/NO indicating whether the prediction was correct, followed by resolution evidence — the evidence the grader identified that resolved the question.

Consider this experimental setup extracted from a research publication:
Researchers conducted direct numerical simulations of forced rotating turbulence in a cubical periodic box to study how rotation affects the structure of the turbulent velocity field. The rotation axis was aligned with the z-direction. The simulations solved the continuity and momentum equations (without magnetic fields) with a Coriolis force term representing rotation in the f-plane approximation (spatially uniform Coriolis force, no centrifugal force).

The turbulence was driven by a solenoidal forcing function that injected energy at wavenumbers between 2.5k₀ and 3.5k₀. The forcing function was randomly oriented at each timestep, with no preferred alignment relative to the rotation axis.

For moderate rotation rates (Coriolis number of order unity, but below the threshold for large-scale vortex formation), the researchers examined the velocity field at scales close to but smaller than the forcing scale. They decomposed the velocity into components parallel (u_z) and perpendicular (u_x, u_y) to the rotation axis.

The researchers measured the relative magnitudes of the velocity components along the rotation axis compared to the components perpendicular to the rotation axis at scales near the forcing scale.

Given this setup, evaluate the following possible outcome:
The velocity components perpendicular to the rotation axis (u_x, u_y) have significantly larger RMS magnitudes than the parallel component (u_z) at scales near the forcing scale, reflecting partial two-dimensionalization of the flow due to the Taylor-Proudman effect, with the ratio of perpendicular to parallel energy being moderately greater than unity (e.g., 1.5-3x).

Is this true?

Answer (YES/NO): NO